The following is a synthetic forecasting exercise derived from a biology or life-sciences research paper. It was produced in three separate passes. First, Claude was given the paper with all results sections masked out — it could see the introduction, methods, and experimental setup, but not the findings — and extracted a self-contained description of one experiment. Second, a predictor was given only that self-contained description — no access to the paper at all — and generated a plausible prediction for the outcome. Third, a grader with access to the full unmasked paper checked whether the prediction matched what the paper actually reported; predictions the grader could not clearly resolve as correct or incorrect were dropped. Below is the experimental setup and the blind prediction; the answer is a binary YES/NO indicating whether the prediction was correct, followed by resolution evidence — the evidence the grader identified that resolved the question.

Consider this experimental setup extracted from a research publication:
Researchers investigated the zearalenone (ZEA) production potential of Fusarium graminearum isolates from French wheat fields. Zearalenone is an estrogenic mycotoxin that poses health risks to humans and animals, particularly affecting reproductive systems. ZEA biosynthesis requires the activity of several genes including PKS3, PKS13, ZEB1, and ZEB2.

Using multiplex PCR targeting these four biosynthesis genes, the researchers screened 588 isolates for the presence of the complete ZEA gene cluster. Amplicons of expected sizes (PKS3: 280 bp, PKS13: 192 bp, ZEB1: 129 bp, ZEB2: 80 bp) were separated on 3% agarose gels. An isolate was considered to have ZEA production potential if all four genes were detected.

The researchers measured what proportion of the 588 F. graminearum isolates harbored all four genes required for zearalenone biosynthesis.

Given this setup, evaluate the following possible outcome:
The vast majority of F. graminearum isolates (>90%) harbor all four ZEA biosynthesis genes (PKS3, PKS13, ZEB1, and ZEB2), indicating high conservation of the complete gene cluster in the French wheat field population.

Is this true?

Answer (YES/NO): NO